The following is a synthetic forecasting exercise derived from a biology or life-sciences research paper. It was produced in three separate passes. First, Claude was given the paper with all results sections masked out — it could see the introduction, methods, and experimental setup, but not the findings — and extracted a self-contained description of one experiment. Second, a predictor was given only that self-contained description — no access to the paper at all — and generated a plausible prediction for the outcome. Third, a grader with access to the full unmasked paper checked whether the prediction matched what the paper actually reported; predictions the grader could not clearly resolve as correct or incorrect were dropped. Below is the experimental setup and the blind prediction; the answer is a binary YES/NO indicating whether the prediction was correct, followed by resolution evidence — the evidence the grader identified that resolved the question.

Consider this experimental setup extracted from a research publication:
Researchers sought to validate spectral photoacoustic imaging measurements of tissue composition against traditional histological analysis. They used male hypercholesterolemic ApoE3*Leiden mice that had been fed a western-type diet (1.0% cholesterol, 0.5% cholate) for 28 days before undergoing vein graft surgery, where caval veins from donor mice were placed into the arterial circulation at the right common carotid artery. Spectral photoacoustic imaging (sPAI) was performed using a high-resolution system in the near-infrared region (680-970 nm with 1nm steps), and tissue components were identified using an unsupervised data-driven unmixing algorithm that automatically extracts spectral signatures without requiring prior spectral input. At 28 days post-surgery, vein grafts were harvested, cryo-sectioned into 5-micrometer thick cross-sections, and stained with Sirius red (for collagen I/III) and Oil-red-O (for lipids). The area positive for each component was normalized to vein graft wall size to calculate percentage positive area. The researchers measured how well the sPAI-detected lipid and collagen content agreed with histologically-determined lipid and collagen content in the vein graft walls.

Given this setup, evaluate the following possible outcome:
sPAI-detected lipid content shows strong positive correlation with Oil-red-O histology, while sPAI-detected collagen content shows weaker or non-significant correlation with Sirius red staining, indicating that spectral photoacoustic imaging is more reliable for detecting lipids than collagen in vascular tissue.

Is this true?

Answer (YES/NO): NO